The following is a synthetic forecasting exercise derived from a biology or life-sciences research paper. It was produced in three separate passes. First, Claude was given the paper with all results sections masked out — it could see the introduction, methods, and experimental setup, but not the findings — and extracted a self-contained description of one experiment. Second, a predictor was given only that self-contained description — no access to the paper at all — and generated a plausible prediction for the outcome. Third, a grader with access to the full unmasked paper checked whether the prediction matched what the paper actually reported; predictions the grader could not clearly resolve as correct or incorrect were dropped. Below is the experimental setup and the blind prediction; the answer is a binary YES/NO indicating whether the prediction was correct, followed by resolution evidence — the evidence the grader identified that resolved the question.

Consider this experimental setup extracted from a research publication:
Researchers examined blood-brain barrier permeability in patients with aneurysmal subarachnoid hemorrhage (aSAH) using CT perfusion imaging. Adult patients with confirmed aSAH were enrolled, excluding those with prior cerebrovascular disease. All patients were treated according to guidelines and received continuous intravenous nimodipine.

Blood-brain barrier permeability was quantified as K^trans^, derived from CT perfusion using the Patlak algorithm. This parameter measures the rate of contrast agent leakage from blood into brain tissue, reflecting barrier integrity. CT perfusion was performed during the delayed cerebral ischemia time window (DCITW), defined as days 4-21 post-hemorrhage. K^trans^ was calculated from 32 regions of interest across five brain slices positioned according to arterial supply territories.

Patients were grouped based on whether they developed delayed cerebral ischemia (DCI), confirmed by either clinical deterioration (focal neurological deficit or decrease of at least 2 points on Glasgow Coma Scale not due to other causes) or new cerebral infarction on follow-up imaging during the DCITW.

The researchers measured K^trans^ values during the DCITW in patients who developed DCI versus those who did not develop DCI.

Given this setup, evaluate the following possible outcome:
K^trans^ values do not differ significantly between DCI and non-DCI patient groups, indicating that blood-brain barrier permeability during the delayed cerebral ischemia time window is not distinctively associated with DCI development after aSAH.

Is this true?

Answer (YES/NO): NO